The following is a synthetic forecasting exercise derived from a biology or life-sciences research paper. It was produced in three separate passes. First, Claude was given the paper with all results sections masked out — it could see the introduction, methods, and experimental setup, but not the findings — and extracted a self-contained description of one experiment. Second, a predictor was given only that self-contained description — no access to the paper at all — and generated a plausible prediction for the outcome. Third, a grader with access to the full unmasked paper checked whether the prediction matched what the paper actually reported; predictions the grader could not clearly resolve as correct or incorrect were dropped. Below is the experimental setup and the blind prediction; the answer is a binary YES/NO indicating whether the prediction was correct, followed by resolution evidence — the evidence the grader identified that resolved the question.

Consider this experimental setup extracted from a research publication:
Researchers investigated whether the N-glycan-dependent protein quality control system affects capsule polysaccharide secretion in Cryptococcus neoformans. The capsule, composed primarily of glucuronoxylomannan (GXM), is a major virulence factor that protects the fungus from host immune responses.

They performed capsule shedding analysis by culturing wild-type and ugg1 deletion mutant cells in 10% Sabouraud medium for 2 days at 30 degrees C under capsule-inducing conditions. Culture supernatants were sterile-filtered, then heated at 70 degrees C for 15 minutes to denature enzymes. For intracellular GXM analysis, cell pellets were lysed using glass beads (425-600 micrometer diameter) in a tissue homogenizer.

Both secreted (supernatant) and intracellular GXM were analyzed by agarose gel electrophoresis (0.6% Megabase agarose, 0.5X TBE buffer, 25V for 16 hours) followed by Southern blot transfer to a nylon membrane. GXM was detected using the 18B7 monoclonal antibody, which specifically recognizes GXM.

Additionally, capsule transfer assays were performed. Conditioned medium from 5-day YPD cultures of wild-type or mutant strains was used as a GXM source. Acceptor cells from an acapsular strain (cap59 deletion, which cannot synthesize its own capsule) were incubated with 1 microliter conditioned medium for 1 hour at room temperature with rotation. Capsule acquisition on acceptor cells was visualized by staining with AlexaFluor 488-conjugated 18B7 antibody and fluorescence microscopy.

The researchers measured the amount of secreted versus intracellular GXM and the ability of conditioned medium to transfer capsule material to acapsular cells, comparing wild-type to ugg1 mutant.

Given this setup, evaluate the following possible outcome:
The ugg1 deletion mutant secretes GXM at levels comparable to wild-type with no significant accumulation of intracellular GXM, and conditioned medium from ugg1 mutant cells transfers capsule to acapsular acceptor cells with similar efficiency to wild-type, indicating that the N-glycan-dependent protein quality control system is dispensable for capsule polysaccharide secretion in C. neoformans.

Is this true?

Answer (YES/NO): NO